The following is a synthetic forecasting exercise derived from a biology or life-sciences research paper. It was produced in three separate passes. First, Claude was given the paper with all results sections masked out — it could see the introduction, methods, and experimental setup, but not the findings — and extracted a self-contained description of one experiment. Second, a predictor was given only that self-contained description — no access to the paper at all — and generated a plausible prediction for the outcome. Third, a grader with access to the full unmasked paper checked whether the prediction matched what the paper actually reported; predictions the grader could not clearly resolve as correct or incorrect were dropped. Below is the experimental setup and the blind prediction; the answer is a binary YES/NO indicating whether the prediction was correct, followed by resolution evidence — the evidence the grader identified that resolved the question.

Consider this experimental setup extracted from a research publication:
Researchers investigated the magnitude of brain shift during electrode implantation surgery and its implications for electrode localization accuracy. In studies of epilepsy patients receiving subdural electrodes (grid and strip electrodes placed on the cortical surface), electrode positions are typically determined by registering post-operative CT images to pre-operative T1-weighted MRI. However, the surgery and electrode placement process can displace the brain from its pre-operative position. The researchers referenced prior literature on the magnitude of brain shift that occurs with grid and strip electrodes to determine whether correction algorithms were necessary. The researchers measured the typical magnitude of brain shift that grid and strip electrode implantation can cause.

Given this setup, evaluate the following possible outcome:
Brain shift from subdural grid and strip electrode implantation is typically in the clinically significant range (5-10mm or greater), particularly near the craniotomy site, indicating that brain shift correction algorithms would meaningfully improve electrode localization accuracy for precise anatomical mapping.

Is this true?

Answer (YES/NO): YES